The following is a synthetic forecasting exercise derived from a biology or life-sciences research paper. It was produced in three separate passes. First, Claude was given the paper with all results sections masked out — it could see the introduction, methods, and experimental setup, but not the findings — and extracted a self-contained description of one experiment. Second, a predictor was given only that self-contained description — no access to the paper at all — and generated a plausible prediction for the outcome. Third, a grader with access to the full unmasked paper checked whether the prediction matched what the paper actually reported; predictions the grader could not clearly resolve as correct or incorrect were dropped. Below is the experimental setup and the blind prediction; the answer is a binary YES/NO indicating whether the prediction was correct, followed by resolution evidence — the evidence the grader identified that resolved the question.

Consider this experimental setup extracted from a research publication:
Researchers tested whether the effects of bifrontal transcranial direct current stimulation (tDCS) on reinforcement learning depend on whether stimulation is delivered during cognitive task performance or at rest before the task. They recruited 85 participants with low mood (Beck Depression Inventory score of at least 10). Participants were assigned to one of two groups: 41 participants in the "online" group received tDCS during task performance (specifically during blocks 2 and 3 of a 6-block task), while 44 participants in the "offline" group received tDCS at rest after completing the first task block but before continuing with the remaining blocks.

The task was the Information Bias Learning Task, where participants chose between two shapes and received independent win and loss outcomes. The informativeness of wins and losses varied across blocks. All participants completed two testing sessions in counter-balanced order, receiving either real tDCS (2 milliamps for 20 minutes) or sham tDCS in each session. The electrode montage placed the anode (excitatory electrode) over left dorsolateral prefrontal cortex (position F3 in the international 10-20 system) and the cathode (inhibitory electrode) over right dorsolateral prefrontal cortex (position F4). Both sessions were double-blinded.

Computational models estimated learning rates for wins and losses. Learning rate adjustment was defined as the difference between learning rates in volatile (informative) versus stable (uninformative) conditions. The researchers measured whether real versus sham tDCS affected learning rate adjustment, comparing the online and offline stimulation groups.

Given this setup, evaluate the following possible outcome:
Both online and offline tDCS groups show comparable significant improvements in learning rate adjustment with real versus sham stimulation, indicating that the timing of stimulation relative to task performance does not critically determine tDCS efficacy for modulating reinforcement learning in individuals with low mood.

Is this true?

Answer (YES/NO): NO